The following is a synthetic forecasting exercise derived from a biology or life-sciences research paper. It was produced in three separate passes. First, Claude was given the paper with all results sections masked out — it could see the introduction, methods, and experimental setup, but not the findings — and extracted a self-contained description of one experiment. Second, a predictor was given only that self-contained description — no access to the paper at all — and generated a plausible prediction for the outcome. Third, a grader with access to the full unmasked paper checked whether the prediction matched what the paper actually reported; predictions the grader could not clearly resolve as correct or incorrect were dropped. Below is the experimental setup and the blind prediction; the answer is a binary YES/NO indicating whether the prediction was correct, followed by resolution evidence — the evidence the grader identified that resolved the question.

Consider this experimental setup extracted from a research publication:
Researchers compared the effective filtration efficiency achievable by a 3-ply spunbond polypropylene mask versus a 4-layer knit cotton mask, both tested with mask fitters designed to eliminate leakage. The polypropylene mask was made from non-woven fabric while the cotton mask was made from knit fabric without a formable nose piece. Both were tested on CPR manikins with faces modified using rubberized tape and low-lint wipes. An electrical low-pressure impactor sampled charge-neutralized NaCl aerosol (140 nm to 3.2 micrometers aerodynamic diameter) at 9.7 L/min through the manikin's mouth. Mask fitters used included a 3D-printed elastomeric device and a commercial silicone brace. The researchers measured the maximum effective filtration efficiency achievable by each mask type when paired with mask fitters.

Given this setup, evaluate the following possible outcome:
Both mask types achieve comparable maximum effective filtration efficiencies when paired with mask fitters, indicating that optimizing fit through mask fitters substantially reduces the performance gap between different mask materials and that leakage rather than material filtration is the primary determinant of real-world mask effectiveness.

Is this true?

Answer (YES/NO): NO